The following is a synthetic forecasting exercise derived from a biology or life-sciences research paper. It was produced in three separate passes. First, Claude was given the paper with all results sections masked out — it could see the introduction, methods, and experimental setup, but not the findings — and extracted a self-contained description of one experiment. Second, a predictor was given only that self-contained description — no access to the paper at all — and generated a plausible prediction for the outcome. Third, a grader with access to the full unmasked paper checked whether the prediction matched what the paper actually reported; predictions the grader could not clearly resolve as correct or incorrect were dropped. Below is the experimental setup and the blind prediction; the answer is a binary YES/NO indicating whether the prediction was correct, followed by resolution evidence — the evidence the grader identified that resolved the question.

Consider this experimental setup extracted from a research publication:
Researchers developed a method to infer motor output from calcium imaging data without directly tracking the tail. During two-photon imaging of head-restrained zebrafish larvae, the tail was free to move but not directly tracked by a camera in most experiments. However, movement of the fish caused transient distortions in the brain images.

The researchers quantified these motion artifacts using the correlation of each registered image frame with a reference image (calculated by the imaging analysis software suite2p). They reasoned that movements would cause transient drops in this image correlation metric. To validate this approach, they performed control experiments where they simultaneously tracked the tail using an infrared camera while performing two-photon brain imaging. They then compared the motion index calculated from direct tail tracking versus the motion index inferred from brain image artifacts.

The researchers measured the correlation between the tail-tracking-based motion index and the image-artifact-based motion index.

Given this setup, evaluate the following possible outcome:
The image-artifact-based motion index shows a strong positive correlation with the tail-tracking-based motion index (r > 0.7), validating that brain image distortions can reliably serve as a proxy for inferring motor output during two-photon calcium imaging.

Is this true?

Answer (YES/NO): NO